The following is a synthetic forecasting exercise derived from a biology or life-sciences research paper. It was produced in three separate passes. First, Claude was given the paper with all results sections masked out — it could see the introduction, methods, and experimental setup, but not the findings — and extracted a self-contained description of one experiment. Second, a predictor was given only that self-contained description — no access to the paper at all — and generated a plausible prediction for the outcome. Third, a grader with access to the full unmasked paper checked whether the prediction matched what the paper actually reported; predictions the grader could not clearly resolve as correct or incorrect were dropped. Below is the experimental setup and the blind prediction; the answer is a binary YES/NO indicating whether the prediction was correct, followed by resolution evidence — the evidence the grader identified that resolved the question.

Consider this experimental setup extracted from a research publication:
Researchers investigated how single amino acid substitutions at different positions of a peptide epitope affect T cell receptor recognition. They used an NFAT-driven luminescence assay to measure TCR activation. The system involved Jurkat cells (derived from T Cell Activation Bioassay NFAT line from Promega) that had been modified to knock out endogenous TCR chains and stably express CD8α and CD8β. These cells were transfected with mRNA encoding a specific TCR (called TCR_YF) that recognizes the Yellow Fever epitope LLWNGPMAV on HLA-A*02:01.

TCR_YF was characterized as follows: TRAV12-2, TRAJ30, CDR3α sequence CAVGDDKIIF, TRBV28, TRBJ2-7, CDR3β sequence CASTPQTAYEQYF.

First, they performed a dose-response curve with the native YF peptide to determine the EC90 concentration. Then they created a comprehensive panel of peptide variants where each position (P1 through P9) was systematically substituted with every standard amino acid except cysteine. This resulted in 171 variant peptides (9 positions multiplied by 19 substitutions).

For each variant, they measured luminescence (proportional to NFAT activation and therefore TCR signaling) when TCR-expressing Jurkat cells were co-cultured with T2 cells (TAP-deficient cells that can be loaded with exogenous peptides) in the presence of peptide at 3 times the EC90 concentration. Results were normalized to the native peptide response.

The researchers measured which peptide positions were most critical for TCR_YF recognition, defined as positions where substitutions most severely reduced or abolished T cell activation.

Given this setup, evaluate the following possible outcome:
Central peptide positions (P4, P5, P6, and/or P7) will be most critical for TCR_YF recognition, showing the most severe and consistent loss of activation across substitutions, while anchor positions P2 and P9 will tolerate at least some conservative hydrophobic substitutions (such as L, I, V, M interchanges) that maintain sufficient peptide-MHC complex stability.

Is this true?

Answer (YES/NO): NO